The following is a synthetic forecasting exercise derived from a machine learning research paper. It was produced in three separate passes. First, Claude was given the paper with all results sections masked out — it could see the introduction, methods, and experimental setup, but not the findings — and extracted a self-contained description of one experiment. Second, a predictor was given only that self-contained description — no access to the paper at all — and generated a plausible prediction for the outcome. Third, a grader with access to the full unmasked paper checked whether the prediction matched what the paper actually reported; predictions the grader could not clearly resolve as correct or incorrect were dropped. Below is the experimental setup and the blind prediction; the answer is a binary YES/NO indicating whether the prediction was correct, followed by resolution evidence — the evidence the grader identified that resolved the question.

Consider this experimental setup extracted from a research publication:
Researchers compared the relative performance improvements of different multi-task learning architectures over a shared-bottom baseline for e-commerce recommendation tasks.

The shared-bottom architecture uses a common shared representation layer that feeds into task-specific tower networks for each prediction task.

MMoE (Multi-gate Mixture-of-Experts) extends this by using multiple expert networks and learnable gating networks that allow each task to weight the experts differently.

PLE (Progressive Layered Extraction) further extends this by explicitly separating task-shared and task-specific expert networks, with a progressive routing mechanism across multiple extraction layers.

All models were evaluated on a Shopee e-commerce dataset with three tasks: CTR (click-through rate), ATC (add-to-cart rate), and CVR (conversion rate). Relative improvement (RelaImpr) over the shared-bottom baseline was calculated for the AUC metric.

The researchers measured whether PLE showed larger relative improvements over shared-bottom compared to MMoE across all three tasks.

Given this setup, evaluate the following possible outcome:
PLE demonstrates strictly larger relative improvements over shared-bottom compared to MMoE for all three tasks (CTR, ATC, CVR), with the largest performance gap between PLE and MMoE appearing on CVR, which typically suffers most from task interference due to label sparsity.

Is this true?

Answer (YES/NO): NO